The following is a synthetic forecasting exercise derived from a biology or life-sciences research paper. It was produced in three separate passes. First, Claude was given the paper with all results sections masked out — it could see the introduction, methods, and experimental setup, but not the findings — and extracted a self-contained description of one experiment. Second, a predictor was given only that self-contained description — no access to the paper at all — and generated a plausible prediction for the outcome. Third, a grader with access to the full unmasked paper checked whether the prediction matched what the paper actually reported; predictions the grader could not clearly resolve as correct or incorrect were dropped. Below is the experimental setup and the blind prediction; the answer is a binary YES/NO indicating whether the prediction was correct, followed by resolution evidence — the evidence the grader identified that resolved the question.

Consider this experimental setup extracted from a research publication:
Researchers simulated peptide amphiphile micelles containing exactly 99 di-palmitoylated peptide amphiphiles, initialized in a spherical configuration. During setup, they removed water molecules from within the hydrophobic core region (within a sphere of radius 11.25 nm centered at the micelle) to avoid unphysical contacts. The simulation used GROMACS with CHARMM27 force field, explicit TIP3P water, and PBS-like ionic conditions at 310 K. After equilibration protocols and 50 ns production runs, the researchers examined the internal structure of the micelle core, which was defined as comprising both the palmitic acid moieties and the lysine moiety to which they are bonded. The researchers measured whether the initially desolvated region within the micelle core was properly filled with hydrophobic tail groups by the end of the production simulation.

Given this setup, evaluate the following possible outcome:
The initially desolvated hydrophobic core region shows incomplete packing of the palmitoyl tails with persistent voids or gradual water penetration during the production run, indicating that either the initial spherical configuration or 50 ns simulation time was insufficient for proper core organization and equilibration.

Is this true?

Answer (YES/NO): YES